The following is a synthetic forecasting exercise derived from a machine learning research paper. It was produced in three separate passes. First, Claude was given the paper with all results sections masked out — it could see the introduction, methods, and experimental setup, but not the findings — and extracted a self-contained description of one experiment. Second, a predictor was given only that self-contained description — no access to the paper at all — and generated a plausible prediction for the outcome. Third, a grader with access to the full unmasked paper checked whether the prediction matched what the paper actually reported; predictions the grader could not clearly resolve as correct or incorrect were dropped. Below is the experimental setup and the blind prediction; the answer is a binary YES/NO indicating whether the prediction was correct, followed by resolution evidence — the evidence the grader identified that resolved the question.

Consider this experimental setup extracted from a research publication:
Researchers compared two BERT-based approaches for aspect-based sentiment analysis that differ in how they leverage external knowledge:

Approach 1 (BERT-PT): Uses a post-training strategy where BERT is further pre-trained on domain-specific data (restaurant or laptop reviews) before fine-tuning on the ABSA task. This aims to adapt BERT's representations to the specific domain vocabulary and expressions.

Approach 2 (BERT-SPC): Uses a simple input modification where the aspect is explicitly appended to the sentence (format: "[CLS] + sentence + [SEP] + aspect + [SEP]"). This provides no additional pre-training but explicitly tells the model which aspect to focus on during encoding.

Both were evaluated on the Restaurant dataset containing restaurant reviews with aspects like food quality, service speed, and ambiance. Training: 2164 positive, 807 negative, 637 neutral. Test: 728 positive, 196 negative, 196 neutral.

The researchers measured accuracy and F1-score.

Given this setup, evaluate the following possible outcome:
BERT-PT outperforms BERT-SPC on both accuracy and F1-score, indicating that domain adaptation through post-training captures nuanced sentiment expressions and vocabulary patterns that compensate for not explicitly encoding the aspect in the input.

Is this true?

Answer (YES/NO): NO